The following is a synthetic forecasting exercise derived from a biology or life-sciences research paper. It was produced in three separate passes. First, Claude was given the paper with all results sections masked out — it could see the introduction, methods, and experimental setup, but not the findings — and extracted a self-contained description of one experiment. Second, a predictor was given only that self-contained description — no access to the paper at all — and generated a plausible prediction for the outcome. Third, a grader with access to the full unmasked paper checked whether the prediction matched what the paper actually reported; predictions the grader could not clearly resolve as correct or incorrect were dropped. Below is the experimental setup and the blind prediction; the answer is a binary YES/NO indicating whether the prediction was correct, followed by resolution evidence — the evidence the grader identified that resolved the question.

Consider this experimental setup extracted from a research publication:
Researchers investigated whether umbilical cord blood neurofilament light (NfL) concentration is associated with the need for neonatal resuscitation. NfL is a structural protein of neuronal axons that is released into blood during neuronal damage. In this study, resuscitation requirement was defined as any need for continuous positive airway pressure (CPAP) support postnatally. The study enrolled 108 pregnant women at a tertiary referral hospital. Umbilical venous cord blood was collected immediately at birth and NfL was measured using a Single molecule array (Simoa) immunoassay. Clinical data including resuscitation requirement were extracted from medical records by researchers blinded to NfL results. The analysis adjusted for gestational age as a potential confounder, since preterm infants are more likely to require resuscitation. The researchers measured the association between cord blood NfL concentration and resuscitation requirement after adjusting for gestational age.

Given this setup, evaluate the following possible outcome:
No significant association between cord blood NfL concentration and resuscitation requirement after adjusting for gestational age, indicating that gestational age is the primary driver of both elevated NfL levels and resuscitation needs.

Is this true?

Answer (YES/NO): YES